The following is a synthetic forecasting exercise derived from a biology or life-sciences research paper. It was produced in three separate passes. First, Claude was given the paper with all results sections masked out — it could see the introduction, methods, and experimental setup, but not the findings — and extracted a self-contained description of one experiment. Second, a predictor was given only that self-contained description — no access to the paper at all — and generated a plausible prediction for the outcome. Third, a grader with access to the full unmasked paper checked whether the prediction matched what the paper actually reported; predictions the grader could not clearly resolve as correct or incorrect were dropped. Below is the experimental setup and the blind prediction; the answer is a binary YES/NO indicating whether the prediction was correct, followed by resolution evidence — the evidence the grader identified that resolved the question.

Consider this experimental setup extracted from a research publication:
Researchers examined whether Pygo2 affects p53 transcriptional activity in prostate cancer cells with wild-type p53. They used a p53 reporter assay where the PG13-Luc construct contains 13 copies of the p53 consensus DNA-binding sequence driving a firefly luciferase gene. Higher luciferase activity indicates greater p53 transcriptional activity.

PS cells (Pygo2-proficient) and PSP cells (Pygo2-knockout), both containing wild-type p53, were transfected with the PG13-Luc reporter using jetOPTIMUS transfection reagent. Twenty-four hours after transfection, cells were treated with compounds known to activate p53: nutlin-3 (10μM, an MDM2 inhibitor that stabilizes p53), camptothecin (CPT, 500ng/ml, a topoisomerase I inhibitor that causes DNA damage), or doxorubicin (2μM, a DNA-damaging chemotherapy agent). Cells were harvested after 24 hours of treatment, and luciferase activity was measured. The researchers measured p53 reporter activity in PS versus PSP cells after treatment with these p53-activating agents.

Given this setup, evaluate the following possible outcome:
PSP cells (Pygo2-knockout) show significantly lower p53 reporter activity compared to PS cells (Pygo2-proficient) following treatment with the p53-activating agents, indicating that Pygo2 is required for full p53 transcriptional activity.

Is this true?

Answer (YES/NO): YES